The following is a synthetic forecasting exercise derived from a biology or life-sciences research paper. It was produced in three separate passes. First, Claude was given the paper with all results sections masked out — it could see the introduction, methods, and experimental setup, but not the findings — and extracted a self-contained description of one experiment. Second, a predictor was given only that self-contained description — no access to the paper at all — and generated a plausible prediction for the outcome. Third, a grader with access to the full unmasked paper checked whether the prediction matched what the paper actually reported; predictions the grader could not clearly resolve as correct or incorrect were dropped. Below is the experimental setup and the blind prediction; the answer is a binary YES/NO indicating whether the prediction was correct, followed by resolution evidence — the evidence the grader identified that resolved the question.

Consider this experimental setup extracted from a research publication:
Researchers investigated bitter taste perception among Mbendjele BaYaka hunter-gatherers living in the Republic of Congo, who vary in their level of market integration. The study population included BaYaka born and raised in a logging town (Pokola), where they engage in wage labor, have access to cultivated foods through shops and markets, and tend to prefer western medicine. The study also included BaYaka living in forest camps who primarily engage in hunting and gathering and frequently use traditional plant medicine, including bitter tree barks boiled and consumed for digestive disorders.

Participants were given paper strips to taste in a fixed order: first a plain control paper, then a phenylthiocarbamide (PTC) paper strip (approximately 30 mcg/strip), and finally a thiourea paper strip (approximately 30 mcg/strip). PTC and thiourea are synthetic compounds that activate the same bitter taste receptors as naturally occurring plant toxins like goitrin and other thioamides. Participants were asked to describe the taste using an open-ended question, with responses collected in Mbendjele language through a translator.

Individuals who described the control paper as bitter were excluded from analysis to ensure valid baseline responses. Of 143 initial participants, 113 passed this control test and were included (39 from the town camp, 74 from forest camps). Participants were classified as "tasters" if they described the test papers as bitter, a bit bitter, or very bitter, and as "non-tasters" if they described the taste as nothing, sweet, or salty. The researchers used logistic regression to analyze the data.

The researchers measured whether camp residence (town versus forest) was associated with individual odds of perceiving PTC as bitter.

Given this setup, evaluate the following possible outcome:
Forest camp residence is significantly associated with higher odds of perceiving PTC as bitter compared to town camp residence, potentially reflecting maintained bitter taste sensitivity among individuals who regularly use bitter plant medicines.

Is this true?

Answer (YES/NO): NO